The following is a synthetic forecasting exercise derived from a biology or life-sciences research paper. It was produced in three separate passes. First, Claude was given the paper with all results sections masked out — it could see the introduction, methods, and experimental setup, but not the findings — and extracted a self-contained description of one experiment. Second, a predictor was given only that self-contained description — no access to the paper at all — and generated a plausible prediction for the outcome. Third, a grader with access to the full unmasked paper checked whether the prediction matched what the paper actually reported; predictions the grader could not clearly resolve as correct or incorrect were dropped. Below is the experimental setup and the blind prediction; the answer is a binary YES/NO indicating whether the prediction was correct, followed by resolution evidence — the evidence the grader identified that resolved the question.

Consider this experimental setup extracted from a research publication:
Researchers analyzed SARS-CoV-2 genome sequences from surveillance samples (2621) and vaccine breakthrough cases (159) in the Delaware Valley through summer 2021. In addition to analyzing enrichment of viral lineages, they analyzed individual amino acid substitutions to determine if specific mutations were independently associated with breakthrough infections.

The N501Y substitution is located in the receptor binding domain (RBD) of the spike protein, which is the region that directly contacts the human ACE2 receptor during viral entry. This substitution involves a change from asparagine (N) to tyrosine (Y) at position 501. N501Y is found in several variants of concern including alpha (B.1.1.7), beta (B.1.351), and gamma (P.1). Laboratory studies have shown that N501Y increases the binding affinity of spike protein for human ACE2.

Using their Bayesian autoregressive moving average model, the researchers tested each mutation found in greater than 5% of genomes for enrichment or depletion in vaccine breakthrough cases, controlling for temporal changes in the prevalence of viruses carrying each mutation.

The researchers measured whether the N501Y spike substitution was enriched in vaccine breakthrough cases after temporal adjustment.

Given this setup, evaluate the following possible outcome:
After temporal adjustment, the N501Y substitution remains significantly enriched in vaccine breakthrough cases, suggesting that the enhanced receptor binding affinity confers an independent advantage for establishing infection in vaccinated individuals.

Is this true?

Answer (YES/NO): YES